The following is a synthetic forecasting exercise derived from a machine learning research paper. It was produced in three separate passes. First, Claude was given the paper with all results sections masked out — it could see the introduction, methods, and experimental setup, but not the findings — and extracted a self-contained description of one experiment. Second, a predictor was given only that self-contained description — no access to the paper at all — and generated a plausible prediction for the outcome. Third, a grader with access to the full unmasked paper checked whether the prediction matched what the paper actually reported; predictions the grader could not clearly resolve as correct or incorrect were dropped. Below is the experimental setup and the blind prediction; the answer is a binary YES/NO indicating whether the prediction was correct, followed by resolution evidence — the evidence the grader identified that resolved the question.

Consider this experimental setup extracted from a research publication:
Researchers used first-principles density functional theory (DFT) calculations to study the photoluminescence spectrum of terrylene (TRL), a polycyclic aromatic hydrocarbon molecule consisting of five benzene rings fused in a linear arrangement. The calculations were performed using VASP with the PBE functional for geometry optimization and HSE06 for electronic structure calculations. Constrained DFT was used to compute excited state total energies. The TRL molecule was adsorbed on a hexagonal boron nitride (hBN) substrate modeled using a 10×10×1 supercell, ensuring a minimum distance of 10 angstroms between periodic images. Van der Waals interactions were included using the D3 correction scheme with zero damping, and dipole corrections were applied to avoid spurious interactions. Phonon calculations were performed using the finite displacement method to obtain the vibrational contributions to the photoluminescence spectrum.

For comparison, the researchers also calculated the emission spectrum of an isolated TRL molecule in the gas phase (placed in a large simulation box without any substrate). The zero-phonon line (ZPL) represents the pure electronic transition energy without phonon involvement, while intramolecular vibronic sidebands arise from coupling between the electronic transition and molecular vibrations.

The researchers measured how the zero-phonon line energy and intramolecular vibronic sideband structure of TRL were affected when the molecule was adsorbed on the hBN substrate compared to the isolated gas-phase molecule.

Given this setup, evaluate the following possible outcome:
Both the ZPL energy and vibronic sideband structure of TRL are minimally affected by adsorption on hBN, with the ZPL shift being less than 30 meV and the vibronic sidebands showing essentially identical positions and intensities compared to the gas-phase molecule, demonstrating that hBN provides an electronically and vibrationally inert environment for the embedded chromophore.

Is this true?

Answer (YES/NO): YES